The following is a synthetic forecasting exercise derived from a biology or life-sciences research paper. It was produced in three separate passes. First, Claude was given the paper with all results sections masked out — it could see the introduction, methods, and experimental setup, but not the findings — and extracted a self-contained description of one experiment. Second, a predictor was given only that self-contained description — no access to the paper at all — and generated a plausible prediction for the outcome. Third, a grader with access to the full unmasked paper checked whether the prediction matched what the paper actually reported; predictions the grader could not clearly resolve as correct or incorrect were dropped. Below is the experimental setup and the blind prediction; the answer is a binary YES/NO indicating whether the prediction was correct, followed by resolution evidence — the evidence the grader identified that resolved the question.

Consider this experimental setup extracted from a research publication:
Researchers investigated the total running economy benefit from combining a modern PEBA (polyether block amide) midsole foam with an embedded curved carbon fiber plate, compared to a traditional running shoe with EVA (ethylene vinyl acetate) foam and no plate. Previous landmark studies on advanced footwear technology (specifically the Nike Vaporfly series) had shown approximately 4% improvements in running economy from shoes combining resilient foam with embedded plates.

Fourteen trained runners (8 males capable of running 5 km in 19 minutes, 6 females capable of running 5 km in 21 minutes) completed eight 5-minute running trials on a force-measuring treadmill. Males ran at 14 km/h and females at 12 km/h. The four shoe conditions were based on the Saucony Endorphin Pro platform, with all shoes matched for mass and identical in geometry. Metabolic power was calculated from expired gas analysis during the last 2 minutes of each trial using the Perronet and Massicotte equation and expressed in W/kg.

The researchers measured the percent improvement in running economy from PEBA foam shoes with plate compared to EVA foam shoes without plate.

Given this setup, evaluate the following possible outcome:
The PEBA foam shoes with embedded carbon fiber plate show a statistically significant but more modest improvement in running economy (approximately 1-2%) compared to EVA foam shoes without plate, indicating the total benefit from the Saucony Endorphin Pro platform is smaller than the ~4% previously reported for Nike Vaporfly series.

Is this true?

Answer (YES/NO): YES